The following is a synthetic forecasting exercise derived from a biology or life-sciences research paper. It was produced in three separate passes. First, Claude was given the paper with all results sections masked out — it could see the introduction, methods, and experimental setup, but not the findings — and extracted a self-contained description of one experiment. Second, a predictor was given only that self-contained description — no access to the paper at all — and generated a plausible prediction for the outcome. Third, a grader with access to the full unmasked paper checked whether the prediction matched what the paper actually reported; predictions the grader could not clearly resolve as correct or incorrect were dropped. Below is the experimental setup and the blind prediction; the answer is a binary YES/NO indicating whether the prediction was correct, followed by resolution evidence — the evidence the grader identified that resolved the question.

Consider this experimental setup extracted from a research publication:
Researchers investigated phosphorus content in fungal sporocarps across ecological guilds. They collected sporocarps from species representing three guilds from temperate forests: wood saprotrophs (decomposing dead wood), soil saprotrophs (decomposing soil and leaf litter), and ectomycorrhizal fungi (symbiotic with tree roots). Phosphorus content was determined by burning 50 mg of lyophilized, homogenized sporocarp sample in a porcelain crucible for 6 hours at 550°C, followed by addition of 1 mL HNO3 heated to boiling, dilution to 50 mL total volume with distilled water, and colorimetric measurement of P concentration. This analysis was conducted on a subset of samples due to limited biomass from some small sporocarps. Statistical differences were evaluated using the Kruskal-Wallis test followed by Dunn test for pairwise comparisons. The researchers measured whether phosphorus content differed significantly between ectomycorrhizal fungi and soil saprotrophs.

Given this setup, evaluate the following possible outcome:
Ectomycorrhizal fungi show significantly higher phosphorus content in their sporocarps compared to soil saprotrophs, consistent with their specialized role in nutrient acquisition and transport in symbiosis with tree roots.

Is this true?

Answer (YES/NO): NO